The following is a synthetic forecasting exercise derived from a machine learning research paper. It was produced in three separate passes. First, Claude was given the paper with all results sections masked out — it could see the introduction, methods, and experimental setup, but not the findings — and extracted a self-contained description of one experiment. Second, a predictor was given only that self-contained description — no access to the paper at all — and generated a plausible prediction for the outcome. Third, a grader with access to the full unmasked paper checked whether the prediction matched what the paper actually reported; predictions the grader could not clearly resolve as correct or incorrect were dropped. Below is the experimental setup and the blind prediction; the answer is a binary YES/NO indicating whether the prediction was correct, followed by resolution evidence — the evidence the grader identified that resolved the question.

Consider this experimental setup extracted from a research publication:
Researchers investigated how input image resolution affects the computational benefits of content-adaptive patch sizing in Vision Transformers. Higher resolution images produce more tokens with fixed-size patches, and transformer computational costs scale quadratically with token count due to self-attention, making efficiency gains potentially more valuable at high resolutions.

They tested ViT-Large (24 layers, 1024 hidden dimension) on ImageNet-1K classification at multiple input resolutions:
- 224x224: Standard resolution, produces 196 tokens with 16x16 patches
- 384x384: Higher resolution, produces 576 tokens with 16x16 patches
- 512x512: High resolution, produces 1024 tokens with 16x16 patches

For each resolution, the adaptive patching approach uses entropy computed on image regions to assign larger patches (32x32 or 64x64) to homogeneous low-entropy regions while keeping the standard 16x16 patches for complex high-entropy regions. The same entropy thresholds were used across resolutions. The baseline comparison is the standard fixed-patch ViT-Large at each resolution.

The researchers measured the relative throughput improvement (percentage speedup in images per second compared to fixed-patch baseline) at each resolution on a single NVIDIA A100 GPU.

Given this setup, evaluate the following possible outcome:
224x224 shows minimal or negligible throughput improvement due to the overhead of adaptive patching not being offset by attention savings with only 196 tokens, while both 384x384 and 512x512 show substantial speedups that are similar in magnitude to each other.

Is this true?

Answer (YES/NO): NO